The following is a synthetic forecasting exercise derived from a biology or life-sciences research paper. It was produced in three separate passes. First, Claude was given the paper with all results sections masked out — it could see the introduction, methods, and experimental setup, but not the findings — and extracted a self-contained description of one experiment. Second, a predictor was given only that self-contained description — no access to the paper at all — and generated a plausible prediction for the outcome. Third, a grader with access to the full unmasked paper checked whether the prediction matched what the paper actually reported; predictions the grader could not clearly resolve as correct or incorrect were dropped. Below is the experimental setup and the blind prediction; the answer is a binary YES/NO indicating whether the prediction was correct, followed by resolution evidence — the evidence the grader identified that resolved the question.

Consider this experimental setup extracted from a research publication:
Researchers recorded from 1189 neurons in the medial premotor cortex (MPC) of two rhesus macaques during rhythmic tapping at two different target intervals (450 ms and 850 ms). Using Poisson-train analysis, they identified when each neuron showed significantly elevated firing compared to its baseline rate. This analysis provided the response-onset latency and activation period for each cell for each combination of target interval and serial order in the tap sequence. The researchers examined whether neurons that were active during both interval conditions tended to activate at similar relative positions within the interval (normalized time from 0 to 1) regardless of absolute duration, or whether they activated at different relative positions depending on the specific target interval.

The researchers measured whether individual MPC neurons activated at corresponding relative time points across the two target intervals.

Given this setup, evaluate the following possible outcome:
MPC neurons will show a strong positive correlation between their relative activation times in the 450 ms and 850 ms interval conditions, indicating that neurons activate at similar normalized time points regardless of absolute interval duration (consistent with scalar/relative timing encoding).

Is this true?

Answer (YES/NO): NO